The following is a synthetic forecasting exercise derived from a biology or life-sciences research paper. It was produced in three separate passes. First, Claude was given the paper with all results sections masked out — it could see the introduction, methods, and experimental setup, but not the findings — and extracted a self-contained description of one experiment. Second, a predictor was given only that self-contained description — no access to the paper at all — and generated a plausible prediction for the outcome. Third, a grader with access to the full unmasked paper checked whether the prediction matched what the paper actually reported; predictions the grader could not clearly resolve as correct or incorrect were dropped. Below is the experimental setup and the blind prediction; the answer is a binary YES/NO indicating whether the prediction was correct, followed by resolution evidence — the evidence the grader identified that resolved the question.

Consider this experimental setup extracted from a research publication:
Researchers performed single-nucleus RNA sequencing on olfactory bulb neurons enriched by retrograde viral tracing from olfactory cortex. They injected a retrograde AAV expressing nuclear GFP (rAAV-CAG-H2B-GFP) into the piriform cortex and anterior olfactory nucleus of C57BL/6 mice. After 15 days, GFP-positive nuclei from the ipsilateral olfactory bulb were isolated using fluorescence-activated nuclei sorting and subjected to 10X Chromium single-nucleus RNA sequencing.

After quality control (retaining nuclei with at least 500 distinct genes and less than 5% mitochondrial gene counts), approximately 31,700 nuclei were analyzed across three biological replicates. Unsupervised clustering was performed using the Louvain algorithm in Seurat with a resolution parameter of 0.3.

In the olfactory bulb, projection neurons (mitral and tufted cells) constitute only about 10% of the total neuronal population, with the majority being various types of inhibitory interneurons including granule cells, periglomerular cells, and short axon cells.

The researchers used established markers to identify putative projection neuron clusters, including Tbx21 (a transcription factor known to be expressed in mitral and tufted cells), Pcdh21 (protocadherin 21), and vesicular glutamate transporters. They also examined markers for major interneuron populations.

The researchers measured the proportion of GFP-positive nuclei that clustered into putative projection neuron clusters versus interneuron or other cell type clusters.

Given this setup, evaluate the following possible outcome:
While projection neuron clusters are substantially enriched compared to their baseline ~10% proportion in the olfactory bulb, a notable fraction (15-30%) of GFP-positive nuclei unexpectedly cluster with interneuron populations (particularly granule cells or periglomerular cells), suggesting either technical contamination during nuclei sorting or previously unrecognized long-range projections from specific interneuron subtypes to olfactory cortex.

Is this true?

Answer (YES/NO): NO